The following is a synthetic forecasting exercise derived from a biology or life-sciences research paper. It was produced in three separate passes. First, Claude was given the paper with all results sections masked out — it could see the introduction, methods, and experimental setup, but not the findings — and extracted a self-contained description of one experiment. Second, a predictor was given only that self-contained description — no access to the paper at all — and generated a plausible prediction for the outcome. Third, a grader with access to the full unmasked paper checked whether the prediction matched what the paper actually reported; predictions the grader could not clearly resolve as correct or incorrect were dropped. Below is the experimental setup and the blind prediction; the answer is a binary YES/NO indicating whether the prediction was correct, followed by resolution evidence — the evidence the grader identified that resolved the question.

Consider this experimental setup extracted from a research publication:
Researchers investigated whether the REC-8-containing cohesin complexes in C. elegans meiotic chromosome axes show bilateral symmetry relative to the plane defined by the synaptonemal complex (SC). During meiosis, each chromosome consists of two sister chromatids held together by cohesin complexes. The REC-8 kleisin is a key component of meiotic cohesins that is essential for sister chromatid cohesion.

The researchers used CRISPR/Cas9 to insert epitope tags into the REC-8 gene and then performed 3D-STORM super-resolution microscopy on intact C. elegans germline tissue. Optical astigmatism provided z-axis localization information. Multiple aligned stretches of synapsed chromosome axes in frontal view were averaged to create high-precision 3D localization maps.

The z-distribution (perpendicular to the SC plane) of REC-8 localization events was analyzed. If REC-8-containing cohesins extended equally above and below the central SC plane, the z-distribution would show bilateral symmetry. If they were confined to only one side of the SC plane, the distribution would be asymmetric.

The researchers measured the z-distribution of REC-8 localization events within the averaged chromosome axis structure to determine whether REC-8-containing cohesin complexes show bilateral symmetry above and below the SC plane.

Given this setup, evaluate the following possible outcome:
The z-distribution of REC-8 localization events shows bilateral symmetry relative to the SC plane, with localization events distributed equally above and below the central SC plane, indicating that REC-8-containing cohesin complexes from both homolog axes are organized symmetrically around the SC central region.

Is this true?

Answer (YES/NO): YES